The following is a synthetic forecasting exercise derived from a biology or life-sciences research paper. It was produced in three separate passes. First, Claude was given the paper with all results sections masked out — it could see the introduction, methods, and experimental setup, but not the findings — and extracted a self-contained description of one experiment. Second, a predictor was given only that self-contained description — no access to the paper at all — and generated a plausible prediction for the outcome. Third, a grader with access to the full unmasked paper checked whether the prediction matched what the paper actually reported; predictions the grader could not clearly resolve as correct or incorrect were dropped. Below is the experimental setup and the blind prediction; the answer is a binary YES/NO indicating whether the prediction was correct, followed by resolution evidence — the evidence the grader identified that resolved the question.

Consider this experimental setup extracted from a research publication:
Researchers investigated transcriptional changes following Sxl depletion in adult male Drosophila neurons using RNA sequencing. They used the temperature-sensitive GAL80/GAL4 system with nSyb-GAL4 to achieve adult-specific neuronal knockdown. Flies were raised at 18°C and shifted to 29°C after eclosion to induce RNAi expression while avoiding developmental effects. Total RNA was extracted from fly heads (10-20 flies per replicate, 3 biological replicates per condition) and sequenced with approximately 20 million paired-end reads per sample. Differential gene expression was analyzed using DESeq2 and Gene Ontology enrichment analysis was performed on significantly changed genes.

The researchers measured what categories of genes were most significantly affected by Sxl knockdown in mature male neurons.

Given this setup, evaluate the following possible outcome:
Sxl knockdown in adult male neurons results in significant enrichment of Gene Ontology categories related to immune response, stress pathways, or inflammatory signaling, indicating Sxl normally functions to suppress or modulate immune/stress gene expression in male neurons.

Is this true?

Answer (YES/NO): NO